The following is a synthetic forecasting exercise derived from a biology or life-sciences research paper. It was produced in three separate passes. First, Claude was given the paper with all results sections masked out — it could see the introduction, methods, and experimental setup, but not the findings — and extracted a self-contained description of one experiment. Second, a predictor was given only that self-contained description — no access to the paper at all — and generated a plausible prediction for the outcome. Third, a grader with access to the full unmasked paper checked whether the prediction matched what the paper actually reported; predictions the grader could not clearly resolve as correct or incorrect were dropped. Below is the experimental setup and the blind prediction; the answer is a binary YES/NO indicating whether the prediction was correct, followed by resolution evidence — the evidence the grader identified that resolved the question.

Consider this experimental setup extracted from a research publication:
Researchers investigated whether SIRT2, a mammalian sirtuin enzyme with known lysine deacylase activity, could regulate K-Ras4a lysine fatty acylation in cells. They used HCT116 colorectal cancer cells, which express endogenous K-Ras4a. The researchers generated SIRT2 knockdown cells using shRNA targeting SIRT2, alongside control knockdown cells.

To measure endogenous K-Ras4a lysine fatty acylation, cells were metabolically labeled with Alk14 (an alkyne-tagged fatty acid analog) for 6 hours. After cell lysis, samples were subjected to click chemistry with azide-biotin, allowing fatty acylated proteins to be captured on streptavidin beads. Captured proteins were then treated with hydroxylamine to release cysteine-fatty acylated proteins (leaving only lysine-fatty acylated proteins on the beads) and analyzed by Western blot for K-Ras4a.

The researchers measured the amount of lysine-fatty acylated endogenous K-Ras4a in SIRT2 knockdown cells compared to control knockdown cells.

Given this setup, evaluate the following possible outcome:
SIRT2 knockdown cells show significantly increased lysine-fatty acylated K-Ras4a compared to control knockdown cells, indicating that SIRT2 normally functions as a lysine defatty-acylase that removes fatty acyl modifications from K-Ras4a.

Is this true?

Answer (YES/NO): YES